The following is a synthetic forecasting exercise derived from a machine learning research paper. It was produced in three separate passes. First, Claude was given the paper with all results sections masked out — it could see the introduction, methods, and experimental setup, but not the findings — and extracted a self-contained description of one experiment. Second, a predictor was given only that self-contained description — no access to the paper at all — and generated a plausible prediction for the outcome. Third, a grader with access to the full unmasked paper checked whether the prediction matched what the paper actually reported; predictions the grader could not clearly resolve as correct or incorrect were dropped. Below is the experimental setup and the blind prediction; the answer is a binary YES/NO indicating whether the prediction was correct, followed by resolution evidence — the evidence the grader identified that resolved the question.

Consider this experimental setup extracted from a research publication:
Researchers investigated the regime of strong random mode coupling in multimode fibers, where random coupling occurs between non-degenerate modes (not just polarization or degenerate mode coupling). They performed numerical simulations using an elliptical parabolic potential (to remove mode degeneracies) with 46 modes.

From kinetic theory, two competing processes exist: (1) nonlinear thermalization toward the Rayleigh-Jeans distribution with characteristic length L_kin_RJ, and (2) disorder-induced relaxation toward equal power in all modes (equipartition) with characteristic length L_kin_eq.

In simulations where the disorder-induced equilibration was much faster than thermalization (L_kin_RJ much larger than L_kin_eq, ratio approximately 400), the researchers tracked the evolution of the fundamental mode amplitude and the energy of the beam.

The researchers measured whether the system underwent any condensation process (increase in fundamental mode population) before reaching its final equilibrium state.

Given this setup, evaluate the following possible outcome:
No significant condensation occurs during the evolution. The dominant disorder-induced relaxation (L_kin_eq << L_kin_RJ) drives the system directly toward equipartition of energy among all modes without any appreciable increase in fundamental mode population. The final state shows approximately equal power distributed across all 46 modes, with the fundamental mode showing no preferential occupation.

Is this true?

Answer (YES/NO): YES